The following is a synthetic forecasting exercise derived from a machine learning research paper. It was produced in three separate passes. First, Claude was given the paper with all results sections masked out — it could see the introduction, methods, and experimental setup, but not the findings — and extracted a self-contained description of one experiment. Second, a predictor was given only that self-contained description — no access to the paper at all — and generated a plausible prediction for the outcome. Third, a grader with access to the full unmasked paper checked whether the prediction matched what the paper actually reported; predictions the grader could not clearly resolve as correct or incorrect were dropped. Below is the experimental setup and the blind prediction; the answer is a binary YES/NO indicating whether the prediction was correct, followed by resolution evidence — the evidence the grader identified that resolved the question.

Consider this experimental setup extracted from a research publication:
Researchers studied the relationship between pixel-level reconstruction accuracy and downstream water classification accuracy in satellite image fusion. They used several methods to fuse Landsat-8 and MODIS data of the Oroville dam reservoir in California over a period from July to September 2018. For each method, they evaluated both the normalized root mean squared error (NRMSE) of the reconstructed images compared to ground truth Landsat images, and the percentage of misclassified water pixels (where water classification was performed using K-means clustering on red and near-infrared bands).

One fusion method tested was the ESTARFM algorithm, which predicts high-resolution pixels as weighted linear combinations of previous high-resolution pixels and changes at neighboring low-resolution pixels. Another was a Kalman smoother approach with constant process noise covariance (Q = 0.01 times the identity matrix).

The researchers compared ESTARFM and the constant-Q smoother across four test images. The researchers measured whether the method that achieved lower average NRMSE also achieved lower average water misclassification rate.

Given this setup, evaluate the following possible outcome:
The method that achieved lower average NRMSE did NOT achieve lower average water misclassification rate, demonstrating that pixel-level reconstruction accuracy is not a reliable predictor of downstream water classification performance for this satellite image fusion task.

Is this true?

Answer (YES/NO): NO